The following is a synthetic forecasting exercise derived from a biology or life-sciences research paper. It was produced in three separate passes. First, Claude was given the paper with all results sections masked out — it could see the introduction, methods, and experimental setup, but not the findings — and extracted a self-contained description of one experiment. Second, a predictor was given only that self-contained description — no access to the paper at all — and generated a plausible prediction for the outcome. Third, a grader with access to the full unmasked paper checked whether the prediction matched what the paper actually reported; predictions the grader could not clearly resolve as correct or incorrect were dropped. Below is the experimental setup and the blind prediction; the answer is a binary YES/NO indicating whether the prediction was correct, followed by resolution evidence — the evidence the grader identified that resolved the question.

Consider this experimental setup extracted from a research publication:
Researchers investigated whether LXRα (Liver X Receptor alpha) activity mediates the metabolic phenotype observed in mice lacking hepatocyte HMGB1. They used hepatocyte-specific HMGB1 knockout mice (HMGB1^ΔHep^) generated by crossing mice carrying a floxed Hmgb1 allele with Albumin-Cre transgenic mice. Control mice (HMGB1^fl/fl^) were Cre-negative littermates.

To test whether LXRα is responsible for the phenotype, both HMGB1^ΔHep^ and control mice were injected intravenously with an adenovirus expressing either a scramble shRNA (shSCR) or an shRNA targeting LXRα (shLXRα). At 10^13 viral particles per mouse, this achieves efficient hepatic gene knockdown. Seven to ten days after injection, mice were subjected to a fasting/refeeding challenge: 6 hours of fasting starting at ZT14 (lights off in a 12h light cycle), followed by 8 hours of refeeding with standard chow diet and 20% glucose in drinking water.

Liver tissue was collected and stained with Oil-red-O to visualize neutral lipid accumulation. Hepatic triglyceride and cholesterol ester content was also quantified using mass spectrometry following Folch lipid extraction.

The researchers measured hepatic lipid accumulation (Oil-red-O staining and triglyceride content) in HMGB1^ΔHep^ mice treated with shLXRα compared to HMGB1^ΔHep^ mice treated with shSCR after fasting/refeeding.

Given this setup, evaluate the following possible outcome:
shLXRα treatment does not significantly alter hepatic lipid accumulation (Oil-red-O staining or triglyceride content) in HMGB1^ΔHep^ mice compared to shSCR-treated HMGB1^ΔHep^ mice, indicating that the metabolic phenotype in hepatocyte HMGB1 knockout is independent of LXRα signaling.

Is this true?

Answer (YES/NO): NO